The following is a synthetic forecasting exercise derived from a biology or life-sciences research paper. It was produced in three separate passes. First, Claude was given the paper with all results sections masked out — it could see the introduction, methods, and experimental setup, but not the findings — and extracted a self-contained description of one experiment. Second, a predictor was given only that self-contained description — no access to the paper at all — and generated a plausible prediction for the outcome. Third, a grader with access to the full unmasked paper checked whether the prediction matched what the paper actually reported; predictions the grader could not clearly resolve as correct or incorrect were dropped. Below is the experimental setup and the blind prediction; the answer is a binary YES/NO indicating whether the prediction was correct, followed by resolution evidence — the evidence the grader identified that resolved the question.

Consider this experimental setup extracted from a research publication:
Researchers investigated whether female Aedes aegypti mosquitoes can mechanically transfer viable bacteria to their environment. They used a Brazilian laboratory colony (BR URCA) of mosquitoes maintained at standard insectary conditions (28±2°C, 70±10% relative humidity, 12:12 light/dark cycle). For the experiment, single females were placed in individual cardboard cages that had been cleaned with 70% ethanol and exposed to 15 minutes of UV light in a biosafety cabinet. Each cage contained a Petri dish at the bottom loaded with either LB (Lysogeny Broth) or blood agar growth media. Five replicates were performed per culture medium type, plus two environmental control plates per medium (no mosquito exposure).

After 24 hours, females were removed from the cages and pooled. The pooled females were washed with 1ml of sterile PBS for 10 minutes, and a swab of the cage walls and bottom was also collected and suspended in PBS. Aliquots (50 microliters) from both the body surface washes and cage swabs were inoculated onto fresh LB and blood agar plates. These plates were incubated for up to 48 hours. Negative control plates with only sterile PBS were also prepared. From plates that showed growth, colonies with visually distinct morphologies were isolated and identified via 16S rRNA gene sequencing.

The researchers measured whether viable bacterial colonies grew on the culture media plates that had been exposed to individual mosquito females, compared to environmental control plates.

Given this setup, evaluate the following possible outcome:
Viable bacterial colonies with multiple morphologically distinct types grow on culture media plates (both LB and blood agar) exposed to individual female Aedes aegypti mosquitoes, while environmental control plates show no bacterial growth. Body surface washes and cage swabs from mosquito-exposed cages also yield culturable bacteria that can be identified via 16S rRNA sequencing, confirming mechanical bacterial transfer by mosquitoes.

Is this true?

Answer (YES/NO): NO